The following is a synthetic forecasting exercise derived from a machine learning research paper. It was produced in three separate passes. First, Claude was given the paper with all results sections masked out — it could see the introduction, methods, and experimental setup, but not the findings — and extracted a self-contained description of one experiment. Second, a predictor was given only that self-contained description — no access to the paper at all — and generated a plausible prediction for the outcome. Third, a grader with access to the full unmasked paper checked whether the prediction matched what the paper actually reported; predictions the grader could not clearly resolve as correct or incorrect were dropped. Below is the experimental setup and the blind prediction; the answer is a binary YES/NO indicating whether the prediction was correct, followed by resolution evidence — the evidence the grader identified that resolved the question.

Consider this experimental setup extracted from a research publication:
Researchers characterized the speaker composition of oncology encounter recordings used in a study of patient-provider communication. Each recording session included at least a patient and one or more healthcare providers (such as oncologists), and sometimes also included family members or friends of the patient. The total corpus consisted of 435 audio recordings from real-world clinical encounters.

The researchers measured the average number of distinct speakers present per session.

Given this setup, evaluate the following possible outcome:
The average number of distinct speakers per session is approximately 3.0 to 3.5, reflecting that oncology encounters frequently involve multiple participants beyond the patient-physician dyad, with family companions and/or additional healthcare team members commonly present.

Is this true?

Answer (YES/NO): NO